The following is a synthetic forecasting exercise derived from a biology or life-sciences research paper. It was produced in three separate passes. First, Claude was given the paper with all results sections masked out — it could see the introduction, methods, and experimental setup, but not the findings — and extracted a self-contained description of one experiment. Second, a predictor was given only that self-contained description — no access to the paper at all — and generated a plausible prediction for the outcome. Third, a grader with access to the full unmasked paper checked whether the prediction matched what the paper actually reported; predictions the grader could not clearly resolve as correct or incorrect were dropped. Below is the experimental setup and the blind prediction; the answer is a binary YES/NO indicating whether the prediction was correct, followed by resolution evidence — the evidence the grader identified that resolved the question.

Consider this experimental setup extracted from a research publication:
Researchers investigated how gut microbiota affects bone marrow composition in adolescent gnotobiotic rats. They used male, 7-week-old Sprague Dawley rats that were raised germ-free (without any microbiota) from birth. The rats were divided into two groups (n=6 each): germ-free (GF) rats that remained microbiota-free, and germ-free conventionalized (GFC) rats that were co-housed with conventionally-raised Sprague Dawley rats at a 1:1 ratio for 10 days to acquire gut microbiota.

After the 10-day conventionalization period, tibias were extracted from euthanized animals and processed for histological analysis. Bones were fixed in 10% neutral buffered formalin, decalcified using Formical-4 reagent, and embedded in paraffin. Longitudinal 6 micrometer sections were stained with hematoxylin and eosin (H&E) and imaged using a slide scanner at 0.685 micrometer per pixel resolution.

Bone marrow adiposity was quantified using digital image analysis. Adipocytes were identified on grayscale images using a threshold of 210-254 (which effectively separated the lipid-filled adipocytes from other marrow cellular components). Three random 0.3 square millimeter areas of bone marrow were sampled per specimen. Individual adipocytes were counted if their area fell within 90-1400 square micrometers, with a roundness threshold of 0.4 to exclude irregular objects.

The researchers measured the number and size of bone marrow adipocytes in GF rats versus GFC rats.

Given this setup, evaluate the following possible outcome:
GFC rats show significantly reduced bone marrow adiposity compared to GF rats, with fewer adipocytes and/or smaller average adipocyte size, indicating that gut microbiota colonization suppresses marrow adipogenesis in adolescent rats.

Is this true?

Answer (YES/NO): NO